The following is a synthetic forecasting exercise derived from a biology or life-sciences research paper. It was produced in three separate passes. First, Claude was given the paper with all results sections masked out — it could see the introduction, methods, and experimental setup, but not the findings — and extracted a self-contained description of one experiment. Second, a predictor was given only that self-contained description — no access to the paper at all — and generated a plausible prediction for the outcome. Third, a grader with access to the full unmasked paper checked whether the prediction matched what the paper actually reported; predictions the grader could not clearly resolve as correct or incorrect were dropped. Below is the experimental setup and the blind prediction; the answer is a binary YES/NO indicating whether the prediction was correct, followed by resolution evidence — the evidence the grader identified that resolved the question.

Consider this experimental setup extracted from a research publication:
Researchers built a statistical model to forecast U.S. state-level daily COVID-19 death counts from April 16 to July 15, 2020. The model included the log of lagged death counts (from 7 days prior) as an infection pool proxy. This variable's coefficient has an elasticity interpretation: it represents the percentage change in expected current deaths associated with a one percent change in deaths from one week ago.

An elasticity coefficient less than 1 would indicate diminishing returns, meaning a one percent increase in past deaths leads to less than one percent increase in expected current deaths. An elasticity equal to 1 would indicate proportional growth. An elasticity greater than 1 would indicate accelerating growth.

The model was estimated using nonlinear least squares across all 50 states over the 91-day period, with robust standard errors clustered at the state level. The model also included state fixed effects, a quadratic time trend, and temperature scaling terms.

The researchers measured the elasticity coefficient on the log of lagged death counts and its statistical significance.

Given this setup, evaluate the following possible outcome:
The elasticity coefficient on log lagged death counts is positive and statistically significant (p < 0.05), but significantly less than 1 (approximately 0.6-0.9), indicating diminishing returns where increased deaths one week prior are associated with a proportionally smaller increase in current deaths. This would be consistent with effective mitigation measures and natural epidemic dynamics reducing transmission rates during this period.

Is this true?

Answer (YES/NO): YES